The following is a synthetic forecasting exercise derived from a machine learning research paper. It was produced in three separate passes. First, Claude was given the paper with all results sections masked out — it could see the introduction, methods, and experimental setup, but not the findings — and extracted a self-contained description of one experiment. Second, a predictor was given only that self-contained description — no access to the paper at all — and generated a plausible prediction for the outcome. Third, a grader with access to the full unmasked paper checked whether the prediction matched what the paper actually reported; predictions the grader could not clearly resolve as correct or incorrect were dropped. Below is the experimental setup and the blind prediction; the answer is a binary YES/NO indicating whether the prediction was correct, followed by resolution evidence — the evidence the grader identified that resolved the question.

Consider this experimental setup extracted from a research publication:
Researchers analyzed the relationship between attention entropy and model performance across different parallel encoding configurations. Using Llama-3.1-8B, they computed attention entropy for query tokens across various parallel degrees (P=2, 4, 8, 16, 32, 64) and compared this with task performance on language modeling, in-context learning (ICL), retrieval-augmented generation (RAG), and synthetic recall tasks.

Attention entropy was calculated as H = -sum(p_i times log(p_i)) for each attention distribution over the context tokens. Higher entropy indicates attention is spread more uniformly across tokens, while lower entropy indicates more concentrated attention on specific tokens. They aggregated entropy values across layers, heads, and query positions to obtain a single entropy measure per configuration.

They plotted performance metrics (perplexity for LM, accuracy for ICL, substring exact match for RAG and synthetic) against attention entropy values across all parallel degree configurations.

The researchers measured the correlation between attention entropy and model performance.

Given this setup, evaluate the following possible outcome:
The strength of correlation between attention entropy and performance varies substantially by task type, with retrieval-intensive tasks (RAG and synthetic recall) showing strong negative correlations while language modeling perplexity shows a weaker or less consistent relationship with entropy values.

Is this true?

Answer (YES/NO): NO